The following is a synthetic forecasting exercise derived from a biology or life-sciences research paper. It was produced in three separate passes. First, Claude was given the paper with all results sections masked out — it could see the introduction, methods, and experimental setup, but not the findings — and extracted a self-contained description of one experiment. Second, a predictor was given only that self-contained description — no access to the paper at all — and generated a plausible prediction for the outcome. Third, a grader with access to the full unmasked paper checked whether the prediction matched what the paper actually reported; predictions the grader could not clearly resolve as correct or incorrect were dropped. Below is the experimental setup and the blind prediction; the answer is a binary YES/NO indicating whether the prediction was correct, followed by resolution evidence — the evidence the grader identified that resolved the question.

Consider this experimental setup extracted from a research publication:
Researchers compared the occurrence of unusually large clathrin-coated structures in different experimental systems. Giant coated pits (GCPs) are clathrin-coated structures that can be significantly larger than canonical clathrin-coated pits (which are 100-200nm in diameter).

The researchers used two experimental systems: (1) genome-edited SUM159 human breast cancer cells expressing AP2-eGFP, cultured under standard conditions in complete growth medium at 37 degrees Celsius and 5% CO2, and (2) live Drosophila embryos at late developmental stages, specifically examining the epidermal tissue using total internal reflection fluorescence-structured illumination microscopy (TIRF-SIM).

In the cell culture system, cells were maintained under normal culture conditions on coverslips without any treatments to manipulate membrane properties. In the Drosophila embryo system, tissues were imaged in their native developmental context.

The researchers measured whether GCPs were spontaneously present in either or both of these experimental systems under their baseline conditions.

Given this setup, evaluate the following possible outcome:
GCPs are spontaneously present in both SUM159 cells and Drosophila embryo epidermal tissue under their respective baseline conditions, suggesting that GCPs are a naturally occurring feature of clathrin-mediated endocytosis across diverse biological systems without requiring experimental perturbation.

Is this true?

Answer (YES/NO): NO